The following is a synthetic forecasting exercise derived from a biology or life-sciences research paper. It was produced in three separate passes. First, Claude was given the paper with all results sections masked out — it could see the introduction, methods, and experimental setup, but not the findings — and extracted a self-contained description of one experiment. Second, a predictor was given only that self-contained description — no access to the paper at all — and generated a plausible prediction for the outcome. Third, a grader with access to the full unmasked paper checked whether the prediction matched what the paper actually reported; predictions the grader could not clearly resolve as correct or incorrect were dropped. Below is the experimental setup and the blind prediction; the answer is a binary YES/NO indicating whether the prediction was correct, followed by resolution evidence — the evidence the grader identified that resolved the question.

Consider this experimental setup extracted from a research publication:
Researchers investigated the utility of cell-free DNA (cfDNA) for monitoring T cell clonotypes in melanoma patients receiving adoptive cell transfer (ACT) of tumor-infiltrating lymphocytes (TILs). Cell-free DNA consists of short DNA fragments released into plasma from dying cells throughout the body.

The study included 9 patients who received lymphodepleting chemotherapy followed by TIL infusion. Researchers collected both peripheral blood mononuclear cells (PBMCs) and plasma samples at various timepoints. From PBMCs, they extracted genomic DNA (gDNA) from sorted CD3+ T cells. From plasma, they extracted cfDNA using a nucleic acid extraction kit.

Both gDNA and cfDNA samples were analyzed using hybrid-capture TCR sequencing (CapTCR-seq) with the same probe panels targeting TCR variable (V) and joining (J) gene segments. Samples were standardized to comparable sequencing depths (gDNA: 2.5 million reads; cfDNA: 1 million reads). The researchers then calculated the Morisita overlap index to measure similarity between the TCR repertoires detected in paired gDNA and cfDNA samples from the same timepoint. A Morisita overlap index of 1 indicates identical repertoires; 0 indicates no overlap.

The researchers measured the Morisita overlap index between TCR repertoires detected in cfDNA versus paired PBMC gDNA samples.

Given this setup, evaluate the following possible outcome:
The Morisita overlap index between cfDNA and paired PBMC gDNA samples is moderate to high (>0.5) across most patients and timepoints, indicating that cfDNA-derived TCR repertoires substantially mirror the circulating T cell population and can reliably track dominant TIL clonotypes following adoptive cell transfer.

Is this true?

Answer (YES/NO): NO